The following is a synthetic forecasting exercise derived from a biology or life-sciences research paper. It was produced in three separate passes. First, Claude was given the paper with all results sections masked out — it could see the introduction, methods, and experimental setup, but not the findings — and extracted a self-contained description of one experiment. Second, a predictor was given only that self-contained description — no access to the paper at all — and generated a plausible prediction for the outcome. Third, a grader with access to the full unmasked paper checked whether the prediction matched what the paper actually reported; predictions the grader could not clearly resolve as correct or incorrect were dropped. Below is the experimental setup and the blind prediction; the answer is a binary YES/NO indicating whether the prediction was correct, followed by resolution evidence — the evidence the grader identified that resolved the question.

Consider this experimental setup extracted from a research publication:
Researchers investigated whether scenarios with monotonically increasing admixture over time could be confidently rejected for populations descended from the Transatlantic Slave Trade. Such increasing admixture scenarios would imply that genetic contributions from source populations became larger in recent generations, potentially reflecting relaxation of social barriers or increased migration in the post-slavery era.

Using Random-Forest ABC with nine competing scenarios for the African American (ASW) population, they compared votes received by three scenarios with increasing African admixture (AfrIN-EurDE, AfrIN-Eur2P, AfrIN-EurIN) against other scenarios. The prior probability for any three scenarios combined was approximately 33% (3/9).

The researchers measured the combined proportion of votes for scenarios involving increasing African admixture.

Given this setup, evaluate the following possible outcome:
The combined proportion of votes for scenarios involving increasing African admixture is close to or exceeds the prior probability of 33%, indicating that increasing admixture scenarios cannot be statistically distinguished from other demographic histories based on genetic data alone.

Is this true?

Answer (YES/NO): NO